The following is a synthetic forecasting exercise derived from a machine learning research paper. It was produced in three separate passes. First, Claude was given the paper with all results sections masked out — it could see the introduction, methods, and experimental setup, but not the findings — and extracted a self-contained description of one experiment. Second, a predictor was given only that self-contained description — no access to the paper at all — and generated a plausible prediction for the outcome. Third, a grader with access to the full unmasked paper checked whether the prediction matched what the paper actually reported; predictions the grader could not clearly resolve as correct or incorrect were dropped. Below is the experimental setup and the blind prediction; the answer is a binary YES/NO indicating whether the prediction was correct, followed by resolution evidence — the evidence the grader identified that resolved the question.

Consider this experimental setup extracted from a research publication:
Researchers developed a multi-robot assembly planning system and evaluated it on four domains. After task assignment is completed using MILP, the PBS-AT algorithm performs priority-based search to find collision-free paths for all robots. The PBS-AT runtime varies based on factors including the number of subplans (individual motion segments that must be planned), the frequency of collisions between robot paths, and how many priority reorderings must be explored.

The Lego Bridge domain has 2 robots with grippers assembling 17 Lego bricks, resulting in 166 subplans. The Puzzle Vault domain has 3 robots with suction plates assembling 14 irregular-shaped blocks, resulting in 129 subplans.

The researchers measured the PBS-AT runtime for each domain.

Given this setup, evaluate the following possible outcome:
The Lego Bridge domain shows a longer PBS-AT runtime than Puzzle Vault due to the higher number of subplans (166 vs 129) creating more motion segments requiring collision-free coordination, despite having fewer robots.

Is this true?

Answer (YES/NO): YES